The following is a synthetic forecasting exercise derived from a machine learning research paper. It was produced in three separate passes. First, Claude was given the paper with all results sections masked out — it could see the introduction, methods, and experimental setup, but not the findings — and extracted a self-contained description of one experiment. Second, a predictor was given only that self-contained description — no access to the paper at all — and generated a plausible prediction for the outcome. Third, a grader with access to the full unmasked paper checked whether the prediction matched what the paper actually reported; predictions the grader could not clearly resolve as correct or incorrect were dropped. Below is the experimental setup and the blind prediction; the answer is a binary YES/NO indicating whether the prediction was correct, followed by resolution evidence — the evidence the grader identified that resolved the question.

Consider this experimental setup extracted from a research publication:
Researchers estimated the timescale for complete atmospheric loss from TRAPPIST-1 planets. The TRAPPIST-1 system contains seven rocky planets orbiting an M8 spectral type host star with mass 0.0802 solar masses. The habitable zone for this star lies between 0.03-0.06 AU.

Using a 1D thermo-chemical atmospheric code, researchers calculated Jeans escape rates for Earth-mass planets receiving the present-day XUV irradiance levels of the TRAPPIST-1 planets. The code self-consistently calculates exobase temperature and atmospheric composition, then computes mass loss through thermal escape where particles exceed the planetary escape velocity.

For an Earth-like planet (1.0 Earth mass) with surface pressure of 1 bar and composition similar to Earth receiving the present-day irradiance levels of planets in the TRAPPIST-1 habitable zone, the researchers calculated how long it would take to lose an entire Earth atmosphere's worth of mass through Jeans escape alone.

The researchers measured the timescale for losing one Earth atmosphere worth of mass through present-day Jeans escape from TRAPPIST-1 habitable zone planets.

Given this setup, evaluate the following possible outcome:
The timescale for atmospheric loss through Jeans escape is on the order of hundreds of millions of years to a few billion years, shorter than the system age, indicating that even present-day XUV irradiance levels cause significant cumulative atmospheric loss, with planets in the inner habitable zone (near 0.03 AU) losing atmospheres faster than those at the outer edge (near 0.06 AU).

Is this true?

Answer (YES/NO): NO